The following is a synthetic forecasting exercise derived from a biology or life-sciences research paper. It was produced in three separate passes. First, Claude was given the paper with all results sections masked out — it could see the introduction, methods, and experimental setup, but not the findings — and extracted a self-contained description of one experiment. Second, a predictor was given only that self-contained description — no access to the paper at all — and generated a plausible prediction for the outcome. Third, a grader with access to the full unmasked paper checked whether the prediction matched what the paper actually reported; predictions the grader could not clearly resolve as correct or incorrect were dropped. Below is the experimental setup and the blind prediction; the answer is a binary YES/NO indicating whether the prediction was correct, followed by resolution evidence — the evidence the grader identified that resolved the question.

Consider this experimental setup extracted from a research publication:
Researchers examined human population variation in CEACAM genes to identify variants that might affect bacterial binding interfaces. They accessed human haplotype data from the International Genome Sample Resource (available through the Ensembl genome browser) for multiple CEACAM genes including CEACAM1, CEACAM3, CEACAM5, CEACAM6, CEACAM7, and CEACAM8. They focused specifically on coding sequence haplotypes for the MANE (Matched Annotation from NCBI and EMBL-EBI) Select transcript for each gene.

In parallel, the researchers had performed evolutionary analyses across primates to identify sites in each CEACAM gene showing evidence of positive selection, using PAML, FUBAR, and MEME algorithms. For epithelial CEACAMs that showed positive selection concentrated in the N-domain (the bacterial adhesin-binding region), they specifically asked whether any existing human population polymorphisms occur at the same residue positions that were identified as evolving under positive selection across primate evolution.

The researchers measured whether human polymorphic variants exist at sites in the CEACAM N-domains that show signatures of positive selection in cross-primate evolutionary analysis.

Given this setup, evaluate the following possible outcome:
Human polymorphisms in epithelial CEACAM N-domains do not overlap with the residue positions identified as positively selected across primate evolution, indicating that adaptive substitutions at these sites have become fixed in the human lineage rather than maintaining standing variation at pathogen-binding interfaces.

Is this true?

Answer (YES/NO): NO